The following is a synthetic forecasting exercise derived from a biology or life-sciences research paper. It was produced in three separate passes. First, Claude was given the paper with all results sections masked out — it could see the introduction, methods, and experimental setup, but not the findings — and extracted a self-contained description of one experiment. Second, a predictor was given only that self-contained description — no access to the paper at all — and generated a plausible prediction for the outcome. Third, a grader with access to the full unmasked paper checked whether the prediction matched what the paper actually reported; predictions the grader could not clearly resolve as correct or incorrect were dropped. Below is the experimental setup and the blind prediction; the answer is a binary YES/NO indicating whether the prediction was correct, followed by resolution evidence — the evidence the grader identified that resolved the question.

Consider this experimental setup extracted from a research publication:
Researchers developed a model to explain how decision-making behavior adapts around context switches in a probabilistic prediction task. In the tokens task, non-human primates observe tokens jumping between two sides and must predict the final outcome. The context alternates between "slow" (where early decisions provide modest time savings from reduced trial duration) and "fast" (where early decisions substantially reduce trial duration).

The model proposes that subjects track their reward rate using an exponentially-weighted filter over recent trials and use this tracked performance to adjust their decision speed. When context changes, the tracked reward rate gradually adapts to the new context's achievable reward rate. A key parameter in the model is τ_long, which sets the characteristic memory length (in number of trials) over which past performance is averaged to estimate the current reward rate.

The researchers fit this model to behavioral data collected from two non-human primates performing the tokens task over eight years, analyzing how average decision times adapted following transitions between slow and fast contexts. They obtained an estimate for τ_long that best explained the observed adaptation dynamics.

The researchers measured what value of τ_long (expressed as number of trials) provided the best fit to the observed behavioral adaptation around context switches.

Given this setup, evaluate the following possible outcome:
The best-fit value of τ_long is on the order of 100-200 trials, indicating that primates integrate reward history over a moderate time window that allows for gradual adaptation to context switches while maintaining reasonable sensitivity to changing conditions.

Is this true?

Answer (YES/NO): NO